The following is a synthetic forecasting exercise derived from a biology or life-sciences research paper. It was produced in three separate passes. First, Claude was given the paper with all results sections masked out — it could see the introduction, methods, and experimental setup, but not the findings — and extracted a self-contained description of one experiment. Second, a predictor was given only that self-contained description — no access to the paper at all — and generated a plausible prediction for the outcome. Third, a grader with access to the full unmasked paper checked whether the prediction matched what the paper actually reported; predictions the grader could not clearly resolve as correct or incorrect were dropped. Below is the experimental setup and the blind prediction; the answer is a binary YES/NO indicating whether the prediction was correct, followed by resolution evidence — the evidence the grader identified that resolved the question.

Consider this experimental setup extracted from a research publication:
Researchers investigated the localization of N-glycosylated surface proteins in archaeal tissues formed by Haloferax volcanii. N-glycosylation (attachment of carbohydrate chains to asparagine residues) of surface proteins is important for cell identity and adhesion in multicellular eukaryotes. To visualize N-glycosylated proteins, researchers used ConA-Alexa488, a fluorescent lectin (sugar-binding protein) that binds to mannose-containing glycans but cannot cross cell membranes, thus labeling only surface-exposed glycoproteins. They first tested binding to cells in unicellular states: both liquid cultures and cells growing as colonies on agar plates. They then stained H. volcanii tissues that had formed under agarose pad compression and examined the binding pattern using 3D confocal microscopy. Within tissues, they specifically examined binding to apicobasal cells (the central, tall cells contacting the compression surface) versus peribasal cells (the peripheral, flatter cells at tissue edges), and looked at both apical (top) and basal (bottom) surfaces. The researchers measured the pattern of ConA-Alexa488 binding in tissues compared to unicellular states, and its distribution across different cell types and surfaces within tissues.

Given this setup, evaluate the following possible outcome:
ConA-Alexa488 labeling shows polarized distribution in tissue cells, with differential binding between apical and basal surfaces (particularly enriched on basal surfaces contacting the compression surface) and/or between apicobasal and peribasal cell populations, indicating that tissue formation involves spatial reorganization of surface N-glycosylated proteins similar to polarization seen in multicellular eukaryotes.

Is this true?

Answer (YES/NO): NO